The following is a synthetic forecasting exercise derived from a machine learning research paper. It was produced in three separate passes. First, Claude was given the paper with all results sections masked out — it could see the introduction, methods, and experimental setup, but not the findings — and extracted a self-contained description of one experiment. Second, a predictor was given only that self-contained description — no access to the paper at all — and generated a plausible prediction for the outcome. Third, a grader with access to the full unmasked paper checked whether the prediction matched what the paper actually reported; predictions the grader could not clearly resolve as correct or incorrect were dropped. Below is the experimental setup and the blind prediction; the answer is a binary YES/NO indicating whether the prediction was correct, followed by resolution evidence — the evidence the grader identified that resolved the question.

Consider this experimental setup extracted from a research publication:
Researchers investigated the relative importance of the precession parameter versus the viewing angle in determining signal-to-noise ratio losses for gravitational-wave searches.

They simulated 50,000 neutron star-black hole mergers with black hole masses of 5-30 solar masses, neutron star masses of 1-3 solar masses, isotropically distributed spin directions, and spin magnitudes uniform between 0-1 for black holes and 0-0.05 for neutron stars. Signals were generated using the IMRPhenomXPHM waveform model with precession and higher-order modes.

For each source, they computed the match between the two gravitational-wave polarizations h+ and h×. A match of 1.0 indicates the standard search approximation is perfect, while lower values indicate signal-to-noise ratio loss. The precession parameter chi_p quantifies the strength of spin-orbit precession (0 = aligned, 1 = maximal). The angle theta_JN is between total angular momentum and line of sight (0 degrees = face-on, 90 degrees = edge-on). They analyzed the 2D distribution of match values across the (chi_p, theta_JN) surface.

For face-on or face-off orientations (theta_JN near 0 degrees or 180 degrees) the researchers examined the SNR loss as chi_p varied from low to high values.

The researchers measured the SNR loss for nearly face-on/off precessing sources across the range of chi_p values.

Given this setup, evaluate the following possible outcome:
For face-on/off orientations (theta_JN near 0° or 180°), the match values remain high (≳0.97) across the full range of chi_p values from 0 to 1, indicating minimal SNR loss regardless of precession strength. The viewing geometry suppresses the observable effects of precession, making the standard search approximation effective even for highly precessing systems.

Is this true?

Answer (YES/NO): NO